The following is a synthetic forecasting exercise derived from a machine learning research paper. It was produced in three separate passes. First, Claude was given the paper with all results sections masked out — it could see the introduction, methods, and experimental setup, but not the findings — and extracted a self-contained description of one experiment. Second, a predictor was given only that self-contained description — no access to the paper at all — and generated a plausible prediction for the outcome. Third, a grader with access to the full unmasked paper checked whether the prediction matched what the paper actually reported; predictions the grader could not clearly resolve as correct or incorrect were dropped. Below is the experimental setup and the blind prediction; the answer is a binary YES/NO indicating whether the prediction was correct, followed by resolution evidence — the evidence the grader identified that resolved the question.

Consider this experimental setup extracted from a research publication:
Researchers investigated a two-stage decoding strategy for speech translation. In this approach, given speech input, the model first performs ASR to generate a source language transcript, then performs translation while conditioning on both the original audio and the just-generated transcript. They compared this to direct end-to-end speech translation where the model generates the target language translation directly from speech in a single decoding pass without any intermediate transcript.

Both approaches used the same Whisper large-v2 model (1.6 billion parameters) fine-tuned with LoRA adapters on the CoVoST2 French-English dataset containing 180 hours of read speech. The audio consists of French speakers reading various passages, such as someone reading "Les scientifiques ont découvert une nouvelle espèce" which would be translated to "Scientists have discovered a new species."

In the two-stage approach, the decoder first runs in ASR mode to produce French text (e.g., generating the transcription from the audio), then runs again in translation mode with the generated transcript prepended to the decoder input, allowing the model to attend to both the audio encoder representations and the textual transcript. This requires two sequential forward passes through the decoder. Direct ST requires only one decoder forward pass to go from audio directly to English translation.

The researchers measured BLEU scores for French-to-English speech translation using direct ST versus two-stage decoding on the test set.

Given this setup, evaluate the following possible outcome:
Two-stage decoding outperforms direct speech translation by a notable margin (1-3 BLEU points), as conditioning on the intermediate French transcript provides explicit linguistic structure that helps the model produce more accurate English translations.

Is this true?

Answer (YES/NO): NO